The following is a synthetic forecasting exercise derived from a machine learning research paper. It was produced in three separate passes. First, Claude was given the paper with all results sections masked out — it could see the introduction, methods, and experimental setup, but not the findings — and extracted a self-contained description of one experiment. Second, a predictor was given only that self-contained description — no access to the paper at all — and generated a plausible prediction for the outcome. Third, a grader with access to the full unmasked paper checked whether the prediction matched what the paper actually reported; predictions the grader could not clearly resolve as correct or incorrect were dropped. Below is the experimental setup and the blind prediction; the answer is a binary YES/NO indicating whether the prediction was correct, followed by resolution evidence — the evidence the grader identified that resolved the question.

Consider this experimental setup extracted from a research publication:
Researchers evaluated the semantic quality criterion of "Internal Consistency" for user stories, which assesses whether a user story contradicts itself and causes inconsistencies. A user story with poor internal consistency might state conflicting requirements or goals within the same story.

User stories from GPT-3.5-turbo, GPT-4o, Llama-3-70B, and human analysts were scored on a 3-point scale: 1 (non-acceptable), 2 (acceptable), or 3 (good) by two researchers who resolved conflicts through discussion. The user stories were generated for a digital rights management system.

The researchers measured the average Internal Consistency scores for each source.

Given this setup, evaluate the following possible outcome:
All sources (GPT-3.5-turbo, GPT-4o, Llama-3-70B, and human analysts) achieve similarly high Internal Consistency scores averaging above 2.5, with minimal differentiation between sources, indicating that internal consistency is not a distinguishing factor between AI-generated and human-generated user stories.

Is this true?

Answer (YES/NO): NO